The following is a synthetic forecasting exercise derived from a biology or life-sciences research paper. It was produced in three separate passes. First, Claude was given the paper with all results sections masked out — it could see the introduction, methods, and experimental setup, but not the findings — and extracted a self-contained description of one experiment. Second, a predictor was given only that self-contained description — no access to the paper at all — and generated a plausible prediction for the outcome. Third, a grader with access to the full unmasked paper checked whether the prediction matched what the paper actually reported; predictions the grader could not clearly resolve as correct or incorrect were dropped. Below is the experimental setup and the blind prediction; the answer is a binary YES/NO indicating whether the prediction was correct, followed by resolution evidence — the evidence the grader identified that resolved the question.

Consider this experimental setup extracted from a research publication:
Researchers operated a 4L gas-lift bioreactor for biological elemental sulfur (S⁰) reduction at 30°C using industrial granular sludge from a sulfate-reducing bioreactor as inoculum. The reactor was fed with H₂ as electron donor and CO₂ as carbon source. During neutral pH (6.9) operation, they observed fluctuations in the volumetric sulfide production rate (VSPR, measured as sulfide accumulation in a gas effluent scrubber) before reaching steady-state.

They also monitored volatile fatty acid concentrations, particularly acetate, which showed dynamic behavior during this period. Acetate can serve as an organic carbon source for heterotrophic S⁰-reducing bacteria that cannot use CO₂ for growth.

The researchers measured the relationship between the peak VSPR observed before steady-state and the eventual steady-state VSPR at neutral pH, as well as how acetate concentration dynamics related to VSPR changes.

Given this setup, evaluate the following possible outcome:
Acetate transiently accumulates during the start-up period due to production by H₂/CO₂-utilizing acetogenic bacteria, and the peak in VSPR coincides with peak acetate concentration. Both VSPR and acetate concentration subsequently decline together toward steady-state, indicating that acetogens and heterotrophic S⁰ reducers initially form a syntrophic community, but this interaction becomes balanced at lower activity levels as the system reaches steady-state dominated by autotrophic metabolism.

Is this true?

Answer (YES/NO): NO